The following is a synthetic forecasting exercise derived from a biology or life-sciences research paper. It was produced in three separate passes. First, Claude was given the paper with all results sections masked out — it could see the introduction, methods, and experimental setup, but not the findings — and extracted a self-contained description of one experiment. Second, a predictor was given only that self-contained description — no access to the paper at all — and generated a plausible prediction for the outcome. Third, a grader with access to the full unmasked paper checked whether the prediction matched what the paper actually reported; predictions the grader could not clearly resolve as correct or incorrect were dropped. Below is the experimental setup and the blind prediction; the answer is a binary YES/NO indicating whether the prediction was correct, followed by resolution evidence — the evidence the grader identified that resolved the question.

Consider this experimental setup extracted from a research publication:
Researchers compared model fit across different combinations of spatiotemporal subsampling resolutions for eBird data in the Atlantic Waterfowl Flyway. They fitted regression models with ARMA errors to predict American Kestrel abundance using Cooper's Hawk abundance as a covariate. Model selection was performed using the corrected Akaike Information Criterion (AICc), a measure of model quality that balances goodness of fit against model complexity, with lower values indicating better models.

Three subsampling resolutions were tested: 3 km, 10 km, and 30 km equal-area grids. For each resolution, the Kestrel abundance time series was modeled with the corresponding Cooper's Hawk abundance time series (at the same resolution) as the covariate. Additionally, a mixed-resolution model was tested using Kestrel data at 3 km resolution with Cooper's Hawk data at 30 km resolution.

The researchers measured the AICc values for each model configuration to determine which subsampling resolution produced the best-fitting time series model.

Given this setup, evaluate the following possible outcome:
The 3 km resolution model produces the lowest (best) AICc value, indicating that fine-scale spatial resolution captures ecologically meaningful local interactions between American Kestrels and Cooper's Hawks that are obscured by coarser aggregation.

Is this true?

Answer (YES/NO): NO